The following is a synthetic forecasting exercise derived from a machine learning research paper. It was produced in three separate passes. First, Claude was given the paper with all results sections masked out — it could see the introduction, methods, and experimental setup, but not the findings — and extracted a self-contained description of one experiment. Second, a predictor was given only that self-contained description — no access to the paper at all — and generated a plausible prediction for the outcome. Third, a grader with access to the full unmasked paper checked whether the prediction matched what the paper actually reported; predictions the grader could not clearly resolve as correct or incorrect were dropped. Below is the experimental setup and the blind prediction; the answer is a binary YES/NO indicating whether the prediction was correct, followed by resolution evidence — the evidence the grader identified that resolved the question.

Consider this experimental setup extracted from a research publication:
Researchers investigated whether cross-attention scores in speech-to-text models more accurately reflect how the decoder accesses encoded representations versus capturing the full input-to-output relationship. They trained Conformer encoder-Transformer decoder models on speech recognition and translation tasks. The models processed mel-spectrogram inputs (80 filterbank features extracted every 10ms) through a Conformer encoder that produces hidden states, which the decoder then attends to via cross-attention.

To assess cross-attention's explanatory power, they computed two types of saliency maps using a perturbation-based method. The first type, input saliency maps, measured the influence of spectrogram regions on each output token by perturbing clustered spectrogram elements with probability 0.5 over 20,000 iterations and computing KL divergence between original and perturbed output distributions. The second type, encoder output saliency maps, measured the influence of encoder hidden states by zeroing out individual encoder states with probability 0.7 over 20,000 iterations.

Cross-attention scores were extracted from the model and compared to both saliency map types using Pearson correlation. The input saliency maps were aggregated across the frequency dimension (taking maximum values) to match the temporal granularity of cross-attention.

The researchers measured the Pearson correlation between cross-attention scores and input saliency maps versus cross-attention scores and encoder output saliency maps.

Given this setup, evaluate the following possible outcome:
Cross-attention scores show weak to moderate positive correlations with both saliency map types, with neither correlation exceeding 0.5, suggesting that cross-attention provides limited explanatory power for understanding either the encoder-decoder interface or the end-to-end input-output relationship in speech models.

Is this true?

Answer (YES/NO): NO